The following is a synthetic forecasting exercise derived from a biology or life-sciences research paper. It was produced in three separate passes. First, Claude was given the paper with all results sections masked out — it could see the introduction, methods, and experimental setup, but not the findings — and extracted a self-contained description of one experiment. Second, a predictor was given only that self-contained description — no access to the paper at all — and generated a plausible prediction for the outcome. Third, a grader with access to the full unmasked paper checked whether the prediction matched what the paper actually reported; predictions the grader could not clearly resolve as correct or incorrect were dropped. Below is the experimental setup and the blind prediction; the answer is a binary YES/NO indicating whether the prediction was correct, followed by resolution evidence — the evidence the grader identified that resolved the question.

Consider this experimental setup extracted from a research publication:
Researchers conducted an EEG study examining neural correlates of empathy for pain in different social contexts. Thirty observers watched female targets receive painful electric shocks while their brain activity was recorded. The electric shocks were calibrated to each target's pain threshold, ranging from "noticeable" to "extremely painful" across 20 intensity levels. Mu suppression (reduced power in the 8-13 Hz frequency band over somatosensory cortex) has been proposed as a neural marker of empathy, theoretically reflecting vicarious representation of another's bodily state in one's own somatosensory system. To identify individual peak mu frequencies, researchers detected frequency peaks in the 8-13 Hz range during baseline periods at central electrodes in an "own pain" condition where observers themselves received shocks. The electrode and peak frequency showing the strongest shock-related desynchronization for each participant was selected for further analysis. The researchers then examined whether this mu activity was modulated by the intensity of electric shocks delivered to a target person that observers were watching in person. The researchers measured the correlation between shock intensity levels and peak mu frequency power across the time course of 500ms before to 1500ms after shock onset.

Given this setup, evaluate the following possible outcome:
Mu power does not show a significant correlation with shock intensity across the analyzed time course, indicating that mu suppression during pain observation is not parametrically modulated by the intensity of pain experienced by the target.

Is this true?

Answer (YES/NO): YES